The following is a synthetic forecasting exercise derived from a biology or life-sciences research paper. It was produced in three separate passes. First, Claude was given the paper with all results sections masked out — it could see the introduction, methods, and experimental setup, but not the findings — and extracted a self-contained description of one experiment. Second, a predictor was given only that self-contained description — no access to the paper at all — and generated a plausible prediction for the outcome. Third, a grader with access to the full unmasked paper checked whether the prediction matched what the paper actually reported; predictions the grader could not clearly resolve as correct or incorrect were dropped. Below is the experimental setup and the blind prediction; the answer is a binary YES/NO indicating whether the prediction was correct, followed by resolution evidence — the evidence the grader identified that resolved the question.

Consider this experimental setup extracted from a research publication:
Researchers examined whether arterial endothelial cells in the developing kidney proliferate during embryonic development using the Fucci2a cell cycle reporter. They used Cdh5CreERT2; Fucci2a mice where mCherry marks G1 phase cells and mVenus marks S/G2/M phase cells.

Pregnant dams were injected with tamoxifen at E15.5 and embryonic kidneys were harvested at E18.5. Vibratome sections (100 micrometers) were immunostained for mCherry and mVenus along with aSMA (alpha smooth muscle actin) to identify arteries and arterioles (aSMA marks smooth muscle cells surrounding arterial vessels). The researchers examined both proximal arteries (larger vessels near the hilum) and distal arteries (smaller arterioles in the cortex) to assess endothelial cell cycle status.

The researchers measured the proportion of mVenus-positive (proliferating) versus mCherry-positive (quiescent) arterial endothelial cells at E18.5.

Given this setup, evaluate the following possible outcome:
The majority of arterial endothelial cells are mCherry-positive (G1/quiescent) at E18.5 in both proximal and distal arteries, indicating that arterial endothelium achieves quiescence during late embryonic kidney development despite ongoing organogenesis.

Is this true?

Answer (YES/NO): NO